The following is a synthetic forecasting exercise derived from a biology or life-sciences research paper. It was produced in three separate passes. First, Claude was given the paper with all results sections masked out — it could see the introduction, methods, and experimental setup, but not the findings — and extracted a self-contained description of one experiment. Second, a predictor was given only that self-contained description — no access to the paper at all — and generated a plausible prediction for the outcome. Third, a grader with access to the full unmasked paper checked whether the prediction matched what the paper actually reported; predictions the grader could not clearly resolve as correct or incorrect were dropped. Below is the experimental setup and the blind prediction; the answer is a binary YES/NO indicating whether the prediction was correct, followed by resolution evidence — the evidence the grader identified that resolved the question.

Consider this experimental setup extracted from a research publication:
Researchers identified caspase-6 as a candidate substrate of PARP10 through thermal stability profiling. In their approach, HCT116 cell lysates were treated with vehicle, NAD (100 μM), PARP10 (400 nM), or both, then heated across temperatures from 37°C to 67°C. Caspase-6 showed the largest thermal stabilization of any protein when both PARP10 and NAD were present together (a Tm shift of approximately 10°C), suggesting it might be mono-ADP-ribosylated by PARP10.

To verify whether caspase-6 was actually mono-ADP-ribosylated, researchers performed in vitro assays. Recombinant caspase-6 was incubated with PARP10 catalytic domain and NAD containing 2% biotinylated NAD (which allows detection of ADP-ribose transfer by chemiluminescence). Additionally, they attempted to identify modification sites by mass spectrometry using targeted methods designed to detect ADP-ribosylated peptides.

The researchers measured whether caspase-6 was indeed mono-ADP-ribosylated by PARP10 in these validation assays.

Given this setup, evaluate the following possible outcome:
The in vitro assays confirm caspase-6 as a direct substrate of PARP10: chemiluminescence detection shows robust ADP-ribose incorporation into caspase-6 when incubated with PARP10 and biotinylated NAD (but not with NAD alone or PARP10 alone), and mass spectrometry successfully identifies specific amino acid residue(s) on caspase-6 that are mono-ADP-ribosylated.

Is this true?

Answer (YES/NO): NO